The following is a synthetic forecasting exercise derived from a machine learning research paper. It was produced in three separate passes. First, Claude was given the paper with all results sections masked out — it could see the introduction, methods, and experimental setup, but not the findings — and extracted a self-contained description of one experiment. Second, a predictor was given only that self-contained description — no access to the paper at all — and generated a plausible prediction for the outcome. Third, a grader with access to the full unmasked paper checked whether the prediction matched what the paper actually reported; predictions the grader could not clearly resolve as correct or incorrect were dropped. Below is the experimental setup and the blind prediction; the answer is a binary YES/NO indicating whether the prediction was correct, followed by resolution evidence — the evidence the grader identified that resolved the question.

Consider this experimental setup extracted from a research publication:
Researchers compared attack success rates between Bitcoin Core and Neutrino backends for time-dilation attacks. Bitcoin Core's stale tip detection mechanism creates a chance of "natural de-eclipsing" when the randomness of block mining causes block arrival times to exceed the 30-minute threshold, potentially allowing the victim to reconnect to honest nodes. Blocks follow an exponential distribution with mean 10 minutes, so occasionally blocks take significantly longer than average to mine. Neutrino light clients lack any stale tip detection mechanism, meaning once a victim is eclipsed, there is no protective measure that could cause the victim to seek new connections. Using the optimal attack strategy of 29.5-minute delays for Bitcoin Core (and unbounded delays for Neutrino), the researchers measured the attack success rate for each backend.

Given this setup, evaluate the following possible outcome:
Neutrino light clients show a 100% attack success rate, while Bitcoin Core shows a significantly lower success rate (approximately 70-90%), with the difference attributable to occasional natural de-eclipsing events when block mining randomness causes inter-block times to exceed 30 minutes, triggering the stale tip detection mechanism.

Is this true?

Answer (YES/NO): NO